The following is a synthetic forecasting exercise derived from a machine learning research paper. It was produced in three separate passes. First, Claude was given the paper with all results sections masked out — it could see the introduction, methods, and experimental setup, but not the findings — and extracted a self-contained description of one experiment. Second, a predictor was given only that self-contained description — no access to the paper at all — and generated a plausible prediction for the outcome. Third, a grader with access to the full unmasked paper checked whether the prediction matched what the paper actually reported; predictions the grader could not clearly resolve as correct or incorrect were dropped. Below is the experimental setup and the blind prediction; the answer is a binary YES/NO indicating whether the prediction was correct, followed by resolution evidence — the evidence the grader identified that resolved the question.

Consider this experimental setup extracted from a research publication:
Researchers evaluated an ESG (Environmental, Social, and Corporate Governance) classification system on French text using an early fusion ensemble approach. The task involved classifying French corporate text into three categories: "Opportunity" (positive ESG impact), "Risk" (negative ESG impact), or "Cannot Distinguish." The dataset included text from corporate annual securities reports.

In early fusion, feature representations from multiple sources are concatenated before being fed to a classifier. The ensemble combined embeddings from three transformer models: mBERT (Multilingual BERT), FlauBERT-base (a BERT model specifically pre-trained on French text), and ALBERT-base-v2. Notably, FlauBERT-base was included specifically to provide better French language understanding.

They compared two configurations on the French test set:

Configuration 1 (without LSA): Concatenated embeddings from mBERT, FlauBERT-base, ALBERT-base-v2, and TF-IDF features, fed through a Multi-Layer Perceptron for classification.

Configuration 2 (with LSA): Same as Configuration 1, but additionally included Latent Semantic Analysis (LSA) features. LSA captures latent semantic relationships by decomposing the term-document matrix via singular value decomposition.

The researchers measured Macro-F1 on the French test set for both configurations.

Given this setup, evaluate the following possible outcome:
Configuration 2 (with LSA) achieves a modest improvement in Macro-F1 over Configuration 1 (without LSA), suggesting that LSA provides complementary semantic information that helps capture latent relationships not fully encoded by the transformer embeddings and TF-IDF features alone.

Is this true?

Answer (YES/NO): YES